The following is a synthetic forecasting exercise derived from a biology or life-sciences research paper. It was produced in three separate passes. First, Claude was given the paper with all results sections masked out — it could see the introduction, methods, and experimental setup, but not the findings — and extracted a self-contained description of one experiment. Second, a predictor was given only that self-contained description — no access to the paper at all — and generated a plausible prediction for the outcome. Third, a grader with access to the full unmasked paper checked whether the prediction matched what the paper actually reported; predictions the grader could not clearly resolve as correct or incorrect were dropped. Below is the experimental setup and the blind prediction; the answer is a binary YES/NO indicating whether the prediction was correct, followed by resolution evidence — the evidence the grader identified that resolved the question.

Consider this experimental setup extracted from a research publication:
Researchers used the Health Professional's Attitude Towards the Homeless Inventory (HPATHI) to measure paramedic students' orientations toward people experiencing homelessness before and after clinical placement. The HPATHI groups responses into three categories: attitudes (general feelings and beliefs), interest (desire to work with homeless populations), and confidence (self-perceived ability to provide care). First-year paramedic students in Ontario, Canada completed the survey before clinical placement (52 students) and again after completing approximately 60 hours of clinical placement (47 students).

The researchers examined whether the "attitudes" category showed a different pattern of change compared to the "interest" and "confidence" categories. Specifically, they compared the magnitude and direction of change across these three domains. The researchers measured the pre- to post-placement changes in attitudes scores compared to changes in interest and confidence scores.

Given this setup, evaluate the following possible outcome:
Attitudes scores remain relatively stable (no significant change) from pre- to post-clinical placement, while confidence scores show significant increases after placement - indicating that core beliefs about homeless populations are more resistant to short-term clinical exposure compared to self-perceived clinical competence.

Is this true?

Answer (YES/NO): NO